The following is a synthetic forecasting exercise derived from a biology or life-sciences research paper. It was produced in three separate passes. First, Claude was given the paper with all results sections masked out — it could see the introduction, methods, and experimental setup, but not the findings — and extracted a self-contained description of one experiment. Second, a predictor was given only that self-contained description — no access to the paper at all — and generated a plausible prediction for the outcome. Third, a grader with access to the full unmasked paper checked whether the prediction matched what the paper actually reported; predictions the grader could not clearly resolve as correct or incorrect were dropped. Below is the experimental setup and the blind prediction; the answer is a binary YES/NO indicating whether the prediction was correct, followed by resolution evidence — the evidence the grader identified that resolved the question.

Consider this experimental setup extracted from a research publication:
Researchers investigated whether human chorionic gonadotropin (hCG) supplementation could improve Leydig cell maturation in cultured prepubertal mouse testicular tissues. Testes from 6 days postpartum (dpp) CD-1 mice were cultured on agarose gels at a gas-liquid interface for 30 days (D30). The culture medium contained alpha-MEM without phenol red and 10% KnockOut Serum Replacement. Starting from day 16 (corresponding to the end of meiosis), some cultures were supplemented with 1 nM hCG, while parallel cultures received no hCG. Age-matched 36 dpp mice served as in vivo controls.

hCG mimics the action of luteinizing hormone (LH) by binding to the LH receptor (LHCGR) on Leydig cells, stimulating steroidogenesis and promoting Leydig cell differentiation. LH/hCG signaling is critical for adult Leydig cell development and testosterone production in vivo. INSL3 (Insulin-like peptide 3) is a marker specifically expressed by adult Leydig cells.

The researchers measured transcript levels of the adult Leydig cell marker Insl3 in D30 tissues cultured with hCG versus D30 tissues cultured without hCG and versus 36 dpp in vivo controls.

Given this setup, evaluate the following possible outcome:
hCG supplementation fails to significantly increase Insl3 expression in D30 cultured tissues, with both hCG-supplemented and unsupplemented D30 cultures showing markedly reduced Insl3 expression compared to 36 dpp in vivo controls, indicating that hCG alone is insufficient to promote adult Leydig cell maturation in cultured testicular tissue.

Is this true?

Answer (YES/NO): YES